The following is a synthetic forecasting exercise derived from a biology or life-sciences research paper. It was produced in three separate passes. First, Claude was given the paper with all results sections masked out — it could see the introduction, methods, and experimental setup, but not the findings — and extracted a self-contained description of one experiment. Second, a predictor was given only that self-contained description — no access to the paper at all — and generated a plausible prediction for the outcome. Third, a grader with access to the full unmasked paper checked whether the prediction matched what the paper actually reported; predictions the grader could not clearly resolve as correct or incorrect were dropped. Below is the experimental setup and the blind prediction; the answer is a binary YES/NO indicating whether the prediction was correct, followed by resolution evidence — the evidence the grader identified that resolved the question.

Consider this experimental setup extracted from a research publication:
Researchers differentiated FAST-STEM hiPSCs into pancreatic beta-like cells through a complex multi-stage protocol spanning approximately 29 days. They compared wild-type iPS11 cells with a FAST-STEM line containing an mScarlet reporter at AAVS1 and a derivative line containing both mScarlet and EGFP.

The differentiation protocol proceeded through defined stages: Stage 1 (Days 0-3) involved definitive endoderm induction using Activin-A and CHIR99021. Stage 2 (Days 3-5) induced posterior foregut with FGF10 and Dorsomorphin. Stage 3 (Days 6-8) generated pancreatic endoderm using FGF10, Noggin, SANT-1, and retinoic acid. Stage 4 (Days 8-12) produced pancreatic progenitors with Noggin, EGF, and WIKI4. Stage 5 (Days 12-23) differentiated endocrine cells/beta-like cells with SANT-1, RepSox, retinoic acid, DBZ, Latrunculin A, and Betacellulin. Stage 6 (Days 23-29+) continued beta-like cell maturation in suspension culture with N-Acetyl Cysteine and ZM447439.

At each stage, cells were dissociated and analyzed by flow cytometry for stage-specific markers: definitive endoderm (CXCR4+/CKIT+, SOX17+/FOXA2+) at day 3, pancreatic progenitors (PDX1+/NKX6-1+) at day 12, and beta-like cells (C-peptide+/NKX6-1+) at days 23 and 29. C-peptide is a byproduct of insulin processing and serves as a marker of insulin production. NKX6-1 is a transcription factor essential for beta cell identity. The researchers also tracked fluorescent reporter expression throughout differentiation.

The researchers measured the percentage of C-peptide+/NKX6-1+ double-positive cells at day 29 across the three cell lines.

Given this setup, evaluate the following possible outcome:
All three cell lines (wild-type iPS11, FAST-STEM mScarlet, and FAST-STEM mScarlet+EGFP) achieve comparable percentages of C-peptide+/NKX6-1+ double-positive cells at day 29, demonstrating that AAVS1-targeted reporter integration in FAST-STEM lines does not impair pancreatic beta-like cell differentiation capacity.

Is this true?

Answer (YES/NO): YES